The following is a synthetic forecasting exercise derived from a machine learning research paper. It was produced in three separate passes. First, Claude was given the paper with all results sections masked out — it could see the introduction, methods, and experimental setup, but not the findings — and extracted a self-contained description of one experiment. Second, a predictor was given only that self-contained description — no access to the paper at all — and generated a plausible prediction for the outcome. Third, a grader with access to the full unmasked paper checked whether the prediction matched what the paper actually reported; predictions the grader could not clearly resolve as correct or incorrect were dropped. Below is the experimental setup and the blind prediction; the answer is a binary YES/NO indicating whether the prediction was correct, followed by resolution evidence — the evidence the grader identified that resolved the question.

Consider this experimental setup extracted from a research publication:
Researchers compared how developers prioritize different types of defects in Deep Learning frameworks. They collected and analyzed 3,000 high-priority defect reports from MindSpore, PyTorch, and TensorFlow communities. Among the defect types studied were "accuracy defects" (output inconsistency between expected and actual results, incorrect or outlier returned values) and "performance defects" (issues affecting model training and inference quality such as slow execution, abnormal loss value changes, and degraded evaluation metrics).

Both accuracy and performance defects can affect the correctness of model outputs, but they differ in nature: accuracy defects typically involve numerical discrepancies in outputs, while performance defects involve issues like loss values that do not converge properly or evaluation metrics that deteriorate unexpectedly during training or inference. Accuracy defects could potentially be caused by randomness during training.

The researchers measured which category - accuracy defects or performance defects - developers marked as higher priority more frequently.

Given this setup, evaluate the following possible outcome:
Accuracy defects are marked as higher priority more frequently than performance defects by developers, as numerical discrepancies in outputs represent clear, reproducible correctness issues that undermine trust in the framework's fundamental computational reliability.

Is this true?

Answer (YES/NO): NO